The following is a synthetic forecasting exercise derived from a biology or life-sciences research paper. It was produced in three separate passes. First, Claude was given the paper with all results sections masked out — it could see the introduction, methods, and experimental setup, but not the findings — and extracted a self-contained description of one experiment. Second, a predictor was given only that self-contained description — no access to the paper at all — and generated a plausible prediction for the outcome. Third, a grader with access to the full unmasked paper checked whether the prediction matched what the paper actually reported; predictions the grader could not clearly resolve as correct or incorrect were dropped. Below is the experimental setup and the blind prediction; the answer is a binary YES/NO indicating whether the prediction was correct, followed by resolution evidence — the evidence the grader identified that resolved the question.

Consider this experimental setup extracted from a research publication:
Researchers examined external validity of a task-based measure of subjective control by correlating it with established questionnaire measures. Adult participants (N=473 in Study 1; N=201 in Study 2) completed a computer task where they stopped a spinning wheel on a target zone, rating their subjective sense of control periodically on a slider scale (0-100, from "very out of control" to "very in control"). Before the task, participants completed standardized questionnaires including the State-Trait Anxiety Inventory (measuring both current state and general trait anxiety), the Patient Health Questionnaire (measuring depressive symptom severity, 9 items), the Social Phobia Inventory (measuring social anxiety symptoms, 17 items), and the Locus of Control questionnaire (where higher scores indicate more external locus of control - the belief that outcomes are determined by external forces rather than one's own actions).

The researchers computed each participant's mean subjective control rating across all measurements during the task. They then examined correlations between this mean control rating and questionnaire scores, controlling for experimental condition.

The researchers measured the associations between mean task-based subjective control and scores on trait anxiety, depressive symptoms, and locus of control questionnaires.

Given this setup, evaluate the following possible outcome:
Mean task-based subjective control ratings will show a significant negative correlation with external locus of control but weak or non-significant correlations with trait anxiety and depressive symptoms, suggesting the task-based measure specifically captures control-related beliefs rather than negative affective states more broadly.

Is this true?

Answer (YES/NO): NO